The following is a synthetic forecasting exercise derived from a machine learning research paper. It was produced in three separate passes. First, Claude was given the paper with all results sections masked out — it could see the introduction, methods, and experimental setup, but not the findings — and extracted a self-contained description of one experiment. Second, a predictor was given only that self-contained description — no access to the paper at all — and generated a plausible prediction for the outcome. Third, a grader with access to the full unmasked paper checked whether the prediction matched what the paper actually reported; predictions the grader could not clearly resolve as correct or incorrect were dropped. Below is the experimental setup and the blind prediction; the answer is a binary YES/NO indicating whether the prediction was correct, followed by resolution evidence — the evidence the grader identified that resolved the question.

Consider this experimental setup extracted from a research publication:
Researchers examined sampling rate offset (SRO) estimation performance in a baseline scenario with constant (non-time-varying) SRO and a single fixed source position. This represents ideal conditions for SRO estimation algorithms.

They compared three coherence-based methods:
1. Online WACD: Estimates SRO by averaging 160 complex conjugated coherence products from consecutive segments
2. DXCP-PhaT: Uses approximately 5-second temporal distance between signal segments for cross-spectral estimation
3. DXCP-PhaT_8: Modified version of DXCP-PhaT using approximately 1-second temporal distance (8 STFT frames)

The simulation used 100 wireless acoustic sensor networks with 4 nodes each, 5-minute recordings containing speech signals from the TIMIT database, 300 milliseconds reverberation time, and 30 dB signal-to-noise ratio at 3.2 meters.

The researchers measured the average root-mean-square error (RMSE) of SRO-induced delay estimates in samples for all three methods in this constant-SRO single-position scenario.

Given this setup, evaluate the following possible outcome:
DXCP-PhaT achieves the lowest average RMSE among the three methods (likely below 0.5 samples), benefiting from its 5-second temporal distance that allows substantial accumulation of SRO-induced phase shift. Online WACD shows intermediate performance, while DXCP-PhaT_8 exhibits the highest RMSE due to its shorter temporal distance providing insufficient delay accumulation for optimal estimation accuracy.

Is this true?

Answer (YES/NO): NO